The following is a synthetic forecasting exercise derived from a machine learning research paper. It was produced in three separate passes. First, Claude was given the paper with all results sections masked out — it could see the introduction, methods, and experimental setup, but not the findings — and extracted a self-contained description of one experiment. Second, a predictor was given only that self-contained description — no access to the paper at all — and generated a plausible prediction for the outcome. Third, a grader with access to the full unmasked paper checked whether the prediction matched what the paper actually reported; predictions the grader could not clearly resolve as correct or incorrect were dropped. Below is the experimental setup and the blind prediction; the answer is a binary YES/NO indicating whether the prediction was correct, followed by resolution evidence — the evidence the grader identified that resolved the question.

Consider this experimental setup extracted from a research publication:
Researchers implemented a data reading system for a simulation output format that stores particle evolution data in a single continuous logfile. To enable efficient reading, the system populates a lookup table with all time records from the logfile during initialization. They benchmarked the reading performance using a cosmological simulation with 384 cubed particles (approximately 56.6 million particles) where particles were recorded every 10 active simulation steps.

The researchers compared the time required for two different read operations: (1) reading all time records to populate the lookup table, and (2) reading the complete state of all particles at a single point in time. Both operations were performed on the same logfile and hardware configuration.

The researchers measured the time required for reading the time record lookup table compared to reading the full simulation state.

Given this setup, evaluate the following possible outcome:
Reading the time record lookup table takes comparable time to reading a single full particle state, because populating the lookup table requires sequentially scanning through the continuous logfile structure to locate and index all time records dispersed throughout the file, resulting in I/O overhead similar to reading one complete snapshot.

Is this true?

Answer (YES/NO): YES